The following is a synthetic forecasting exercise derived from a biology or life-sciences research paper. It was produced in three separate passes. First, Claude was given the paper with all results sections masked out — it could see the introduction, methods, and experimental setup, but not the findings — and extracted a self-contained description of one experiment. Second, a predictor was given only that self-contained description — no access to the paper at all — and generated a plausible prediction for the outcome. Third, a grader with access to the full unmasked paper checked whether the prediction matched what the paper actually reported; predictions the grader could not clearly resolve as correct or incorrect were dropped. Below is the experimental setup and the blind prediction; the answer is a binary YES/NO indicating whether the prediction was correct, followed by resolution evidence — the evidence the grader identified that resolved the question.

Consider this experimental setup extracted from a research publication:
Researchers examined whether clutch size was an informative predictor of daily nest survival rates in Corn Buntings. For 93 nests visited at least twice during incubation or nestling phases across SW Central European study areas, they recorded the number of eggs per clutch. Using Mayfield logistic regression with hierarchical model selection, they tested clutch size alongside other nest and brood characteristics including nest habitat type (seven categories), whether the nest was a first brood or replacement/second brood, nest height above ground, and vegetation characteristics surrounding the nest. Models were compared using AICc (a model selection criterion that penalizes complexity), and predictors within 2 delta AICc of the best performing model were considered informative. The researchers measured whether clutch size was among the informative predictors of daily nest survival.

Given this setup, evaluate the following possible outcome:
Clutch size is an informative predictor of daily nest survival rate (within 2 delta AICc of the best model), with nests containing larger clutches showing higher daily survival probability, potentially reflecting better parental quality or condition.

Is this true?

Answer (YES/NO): NO